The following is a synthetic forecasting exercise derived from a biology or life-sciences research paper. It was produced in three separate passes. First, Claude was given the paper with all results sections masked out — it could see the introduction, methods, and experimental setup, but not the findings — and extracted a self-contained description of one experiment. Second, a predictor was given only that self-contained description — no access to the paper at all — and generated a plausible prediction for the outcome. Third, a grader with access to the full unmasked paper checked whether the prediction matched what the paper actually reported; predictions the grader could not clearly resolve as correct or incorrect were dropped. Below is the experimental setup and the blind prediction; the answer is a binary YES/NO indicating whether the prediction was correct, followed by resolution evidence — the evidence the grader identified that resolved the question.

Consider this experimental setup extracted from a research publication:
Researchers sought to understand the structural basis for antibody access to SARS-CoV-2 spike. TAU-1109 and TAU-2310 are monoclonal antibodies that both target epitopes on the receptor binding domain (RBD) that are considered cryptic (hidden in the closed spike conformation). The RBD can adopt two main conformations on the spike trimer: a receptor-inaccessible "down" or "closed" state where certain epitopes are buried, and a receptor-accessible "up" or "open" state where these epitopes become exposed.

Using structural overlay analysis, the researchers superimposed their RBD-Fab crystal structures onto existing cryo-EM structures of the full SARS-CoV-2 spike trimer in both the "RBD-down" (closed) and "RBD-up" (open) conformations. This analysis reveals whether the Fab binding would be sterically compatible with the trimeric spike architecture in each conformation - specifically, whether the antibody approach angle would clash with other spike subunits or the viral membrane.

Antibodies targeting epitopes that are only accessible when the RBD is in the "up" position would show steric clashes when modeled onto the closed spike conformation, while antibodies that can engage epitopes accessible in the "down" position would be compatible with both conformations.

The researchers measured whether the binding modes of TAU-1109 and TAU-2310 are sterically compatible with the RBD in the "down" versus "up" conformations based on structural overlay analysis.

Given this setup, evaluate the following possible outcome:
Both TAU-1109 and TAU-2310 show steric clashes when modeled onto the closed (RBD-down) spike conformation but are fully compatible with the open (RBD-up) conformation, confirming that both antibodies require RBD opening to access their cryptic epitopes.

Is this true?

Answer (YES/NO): NO